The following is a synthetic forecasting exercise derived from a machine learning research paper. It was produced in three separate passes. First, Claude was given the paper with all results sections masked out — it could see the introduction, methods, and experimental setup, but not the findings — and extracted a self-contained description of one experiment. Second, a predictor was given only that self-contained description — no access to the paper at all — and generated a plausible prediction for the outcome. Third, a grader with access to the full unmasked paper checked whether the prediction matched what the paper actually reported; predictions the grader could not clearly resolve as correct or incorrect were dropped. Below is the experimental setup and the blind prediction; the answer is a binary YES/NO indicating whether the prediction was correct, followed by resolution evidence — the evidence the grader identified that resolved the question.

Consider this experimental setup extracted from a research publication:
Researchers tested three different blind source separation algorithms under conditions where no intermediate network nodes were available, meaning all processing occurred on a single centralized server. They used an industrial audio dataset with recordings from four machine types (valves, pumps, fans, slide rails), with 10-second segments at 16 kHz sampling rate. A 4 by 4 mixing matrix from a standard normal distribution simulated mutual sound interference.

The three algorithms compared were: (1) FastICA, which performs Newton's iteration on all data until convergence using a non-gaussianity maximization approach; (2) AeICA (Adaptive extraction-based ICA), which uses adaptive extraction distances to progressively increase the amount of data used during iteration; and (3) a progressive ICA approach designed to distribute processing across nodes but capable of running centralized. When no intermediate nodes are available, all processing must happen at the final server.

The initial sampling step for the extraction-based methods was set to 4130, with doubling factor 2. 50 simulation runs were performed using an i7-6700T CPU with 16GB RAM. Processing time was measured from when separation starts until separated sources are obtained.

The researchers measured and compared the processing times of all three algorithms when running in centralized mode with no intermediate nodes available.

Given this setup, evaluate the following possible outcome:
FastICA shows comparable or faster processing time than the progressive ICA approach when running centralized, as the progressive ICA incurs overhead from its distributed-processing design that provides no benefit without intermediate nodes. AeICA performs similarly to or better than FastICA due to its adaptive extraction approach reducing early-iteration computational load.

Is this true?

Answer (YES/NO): YES